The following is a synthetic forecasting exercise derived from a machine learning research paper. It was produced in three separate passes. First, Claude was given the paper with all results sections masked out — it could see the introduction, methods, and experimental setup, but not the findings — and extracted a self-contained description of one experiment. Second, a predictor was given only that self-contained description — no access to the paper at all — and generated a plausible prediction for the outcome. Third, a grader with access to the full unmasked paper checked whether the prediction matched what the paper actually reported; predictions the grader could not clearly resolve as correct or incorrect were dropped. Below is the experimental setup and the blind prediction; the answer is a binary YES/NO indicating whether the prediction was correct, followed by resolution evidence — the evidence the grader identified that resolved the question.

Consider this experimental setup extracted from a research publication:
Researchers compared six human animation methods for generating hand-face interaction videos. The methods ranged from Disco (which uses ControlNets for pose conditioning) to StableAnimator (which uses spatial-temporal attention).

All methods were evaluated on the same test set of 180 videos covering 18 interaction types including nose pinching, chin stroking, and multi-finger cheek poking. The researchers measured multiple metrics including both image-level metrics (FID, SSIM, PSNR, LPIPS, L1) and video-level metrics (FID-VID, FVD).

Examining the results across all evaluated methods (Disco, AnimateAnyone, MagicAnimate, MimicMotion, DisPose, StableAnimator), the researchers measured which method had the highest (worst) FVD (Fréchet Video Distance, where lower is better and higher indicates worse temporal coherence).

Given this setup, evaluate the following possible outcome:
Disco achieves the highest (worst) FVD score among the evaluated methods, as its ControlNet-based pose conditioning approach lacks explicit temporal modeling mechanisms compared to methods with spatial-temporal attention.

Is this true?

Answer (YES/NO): YES